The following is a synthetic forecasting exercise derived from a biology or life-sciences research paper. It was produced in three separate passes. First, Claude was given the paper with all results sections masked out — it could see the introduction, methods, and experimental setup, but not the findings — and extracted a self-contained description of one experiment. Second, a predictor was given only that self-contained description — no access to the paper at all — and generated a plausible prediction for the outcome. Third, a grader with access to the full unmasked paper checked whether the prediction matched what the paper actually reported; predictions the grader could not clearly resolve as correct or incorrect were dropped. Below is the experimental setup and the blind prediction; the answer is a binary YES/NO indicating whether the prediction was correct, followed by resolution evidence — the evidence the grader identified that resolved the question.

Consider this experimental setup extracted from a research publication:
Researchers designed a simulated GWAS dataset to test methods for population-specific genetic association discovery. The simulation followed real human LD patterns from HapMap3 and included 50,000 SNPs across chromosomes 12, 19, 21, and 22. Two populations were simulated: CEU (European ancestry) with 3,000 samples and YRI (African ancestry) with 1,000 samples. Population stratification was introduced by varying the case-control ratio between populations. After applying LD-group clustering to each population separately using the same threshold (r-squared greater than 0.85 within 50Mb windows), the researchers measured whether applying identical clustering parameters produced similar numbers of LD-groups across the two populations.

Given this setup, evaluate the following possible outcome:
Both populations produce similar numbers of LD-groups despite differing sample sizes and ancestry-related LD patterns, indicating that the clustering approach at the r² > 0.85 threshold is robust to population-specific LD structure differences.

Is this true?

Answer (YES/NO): NO